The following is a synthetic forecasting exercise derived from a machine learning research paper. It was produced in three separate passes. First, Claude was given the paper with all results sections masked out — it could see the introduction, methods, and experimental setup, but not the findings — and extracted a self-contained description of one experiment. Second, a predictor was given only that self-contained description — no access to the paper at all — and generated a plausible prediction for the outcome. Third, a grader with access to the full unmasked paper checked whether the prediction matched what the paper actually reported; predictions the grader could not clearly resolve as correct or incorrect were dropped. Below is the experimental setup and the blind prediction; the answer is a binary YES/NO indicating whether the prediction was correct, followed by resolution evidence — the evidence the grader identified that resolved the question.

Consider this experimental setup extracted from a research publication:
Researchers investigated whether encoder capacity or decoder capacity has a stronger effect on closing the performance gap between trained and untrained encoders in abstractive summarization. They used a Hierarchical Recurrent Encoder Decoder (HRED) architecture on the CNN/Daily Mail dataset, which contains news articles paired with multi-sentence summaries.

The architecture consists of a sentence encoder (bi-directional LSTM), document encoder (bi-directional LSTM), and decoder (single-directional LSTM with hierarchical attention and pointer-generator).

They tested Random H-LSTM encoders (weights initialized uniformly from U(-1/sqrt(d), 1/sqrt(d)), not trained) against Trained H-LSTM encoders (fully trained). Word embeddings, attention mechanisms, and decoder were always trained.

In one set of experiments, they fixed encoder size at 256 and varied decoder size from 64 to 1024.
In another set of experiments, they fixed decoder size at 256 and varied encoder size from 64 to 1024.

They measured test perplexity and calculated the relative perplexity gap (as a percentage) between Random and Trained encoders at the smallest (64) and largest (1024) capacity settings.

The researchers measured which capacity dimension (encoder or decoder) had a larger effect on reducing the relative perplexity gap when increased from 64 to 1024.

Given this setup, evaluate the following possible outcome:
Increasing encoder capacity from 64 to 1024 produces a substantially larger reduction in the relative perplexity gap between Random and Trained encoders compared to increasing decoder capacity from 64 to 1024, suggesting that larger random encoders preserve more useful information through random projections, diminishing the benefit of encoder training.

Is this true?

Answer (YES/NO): YES